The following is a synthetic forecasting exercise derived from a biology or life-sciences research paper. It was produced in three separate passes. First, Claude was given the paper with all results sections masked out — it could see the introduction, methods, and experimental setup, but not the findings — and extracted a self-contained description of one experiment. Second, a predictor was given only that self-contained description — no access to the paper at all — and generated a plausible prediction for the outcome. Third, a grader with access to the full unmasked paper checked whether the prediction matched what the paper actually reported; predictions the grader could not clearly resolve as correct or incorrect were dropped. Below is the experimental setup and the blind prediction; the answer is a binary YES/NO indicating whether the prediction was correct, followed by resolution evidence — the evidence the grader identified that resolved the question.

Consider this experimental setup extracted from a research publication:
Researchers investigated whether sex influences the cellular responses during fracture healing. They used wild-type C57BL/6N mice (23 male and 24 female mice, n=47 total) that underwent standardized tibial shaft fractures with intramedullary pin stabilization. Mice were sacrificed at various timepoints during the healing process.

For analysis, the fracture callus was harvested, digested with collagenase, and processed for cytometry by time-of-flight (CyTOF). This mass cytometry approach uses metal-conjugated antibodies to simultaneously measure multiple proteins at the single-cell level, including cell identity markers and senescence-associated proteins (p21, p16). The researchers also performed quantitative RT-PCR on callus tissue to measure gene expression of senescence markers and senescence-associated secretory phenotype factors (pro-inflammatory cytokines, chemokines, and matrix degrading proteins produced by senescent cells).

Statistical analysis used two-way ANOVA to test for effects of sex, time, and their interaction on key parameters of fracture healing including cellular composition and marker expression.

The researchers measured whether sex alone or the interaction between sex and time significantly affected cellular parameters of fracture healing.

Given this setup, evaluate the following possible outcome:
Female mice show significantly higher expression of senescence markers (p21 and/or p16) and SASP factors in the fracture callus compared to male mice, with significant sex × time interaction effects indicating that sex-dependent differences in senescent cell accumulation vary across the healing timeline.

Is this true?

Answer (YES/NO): NO